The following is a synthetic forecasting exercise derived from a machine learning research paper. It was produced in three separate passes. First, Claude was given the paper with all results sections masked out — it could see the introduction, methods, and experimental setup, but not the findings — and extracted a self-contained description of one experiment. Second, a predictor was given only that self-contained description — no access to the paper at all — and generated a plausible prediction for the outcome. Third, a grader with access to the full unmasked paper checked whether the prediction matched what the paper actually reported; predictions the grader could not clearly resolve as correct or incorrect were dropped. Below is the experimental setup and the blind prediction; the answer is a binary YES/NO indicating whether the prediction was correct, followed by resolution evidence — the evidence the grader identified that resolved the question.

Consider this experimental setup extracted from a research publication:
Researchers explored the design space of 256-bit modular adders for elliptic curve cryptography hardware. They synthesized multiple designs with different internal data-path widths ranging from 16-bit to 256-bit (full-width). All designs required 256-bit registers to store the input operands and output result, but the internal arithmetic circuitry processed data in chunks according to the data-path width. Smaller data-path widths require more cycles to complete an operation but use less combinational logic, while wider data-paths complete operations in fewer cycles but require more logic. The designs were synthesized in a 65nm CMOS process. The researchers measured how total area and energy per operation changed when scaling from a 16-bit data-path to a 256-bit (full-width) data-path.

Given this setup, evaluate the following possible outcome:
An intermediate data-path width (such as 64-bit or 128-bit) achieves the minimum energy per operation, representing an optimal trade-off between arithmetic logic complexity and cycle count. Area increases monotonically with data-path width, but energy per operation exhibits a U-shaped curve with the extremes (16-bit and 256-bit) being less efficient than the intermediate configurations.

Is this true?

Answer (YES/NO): NO